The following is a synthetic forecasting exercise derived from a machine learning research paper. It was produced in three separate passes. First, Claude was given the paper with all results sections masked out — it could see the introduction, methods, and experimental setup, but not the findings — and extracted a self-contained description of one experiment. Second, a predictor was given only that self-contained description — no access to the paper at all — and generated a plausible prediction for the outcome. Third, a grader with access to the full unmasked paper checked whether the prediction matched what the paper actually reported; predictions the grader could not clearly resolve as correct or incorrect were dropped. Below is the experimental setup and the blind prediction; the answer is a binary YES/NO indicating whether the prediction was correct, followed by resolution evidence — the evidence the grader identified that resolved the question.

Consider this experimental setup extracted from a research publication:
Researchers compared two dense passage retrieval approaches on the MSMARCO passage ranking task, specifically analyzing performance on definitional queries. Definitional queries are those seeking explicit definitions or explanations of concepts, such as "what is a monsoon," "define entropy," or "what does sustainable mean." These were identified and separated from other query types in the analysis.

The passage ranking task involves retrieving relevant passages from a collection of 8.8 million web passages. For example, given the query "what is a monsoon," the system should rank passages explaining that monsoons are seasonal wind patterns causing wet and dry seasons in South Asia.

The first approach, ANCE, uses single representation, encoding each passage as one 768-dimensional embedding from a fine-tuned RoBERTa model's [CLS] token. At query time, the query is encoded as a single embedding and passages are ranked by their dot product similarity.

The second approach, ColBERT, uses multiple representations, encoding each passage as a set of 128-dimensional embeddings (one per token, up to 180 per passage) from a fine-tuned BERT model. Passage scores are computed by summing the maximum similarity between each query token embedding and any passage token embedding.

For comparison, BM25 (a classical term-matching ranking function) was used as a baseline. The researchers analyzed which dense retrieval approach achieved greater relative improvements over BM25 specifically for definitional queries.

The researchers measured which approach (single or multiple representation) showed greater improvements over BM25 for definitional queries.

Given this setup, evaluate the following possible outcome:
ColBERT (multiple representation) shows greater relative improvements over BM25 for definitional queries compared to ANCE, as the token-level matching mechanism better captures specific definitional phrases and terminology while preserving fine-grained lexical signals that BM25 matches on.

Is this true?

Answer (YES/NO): YES